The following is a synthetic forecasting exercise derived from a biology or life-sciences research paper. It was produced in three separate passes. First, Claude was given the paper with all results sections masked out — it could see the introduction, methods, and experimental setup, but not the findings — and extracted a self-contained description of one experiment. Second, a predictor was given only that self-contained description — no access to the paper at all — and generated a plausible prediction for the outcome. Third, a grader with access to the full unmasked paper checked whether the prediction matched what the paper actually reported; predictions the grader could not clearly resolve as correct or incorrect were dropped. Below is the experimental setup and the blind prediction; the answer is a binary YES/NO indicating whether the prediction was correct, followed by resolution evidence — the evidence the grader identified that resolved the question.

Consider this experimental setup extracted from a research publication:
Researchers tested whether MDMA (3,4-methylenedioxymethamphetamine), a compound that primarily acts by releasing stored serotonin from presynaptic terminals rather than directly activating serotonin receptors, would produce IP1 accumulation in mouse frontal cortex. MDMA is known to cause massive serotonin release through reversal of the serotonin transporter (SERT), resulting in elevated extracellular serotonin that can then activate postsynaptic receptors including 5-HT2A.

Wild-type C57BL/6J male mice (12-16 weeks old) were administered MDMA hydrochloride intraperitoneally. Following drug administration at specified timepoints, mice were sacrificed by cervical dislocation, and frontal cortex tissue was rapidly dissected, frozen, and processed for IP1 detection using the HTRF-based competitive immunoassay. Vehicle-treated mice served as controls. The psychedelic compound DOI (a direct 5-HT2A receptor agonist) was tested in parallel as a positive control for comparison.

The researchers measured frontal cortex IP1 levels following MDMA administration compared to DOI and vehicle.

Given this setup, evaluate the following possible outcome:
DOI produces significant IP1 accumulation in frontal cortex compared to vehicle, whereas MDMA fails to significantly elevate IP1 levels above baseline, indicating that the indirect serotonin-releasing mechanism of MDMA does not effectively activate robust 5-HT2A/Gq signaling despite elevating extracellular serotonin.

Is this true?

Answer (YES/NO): NO